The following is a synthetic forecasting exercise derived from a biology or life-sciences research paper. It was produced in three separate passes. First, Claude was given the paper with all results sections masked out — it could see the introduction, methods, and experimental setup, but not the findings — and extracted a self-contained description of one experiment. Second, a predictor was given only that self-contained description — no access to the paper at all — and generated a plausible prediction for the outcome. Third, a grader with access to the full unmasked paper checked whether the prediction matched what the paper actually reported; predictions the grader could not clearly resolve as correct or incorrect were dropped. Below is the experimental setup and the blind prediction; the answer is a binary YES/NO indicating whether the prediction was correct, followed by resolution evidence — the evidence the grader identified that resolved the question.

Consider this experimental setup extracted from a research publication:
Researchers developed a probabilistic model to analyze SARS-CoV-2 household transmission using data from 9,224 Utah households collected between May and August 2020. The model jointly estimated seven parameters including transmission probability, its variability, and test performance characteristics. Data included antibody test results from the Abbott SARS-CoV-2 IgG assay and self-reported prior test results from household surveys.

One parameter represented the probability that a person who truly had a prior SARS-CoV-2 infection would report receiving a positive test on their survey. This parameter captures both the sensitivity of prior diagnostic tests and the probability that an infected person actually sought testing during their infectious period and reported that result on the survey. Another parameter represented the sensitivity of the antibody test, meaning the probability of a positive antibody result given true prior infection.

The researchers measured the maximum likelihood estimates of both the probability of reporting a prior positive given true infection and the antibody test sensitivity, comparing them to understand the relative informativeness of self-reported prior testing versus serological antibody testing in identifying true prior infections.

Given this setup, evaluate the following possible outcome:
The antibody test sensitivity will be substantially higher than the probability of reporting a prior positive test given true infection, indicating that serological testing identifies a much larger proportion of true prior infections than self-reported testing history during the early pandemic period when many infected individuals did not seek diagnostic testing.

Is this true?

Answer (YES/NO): NO